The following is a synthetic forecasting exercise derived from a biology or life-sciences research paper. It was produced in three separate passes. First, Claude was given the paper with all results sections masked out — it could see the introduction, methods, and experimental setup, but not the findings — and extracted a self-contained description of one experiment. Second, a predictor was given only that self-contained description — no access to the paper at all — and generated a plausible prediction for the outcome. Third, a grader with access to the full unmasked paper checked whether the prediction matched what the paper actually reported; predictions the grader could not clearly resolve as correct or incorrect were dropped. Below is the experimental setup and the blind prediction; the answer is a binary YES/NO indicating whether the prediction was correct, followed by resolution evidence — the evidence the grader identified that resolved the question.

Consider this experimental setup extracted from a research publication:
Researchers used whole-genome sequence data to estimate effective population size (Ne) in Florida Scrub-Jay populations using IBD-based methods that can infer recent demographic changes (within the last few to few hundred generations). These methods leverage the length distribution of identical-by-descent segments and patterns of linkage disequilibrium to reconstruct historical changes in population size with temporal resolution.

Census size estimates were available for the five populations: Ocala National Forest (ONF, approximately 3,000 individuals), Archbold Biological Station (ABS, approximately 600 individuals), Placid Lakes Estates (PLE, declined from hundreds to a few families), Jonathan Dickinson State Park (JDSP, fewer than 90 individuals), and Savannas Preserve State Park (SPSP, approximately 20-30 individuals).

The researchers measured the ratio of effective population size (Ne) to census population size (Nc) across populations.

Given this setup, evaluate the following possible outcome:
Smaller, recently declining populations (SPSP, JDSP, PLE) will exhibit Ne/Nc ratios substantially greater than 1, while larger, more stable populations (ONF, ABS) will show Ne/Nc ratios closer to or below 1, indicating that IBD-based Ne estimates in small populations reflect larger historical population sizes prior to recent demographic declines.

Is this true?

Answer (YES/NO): NO